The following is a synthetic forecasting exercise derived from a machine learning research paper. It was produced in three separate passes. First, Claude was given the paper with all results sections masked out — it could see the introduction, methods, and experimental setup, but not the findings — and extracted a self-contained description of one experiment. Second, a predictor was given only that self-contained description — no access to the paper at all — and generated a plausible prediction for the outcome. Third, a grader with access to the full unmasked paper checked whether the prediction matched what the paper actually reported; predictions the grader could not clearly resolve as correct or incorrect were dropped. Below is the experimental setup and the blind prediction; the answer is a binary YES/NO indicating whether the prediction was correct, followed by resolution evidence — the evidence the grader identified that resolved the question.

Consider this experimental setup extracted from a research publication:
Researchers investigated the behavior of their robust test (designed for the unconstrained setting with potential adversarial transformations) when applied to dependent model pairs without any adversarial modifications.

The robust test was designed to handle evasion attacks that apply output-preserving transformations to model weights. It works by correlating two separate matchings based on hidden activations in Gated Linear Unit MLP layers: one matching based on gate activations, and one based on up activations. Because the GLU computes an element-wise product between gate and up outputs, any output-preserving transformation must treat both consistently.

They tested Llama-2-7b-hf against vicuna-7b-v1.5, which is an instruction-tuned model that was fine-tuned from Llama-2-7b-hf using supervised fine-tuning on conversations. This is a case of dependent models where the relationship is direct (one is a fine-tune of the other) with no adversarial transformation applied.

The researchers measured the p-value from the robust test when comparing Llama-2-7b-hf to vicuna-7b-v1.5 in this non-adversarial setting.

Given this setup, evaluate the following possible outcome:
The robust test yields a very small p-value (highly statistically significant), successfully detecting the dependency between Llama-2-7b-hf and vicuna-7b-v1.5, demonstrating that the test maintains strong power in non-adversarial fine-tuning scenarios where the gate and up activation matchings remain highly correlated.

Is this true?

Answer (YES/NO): YES